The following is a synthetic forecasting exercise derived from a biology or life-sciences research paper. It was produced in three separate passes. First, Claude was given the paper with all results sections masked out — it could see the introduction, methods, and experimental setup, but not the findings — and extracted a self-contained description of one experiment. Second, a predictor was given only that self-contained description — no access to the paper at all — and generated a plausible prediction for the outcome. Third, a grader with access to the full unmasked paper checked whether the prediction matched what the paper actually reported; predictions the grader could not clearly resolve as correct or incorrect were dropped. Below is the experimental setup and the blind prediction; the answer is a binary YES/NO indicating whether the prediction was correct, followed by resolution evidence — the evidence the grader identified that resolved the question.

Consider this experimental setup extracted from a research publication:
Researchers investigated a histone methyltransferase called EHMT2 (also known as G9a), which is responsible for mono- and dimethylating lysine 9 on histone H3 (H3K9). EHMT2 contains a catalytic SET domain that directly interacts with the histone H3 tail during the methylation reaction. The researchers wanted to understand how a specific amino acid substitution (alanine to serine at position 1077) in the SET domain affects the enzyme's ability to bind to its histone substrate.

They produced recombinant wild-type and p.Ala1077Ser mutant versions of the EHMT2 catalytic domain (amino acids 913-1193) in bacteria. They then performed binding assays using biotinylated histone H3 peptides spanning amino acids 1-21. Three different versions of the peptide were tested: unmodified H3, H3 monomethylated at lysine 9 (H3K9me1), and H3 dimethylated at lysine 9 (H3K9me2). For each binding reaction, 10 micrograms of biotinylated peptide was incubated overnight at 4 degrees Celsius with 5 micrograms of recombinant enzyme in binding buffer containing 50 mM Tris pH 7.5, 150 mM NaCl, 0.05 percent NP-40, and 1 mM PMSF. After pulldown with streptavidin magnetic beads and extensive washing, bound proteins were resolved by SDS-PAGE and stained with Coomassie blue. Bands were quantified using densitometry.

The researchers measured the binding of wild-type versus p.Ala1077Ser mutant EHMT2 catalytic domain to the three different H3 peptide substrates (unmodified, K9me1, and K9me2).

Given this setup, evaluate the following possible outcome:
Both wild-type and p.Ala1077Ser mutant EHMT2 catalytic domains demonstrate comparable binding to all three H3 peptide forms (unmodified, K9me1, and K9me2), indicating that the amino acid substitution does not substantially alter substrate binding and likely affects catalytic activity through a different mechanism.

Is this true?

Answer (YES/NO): NO